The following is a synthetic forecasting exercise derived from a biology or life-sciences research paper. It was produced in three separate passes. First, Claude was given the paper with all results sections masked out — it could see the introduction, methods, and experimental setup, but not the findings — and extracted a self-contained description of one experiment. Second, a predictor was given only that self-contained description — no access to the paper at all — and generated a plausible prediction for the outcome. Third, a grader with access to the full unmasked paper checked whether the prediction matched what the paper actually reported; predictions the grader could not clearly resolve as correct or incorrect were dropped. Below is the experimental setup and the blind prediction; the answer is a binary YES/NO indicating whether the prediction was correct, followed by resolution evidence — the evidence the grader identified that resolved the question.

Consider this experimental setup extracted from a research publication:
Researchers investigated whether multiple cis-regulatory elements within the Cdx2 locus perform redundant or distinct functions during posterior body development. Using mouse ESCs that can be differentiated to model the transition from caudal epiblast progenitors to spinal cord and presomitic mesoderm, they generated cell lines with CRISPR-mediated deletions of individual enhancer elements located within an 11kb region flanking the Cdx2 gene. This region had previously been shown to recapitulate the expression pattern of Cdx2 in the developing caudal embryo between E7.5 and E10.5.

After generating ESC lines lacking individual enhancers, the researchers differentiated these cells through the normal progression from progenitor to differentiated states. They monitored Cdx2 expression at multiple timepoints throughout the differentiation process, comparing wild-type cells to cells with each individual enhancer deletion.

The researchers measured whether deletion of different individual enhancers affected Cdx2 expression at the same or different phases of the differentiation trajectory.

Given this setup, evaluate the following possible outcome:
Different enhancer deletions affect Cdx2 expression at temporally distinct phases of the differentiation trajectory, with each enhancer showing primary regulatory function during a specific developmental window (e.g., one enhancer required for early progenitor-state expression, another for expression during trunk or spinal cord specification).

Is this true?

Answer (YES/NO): YES